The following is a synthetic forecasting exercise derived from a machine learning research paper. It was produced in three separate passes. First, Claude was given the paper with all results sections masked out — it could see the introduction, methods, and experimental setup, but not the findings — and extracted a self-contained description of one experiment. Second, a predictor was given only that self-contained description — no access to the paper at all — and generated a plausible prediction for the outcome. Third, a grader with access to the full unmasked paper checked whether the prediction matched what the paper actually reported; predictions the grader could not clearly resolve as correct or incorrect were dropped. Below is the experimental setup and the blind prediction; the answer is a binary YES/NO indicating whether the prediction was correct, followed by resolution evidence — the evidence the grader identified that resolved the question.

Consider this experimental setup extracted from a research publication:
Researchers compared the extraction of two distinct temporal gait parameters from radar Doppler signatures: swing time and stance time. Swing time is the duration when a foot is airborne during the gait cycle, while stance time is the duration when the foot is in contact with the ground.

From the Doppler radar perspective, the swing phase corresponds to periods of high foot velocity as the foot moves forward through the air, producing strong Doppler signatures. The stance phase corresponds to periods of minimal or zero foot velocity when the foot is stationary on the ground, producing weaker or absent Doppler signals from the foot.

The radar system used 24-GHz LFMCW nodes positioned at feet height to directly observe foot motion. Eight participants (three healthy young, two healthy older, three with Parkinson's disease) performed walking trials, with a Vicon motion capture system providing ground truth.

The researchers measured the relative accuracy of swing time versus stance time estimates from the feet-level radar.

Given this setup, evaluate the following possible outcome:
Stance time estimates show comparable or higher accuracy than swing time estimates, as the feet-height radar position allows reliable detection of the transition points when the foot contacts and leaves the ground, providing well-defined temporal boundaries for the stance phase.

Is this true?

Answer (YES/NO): YES